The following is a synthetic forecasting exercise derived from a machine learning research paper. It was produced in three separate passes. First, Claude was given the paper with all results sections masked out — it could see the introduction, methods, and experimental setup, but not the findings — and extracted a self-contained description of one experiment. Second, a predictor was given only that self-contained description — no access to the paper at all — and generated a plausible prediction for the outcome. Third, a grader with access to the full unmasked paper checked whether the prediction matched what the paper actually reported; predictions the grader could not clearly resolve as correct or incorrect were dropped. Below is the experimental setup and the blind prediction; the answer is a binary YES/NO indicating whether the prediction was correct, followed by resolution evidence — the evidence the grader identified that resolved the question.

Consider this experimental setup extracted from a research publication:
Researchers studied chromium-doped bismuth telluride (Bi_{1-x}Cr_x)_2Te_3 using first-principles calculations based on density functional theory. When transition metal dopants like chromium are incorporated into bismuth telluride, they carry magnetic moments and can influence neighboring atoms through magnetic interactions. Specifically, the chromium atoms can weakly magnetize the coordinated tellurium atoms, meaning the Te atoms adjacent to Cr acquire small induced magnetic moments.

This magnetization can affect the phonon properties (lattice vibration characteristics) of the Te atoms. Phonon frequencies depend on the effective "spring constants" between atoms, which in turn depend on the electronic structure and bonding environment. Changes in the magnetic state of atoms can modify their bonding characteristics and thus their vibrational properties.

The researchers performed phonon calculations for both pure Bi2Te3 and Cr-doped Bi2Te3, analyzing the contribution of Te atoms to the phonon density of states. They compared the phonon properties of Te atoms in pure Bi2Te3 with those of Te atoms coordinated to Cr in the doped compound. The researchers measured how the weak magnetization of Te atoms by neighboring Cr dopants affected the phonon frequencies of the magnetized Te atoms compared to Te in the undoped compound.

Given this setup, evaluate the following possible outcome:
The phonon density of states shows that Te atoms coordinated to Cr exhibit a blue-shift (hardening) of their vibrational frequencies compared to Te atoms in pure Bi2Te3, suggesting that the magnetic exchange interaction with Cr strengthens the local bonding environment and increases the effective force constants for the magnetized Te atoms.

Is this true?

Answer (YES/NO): NO